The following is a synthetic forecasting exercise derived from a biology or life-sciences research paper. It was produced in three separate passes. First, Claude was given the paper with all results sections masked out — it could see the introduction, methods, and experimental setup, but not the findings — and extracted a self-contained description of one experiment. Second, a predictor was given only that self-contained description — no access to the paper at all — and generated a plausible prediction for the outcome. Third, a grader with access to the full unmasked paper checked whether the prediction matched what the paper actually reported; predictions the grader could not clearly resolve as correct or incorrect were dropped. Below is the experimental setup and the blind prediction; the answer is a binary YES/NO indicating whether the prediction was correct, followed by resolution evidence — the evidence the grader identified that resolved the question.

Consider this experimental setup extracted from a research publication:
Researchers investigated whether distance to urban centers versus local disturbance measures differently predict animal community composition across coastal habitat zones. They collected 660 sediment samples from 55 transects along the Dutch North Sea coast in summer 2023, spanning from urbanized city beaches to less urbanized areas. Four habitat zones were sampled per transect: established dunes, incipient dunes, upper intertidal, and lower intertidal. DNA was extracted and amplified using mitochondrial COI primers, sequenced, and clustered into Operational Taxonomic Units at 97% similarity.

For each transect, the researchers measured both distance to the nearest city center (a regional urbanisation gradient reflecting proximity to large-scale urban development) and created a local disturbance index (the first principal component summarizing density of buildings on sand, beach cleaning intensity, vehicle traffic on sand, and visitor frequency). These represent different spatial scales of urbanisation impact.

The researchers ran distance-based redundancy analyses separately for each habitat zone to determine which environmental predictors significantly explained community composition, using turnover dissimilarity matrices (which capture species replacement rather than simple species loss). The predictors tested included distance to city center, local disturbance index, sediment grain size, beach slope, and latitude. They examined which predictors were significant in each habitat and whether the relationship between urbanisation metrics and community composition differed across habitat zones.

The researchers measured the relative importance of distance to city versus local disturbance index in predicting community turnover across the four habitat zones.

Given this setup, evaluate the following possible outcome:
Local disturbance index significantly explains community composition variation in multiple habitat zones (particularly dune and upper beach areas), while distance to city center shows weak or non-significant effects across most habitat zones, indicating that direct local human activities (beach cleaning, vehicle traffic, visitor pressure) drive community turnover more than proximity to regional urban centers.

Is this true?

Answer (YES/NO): NO